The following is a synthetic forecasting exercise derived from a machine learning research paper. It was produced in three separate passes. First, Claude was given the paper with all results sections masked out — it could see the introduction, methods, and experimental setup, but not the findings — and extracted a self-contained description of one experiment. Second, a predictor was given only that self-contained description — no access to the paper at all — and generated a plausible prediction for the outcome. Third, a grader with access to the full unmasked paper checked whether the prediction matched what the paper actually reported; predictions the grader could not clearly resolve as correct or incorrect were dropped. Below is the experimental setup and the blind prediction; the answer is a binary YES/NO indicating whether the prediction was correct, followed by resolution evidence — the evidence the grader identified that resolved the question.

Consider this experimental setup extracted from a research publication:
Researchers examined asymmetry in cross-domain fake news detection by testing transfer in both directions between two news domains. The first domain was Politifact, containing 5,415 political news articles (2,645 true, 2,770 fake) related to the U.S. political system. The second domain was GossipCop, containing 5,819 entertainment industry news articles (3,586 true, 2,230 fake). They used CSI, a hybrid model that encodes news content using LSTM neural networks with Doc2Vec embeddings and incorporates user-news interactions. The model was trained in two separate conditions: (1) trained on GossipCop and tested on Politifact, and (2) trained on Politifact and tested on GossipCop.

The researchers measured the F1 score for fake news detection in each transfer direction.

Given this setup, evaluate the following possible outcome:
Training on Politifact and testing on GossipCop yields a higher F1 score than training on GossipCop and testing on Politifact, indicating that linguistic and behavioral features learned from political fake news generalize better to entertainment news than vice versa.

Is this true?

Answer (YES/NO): YES